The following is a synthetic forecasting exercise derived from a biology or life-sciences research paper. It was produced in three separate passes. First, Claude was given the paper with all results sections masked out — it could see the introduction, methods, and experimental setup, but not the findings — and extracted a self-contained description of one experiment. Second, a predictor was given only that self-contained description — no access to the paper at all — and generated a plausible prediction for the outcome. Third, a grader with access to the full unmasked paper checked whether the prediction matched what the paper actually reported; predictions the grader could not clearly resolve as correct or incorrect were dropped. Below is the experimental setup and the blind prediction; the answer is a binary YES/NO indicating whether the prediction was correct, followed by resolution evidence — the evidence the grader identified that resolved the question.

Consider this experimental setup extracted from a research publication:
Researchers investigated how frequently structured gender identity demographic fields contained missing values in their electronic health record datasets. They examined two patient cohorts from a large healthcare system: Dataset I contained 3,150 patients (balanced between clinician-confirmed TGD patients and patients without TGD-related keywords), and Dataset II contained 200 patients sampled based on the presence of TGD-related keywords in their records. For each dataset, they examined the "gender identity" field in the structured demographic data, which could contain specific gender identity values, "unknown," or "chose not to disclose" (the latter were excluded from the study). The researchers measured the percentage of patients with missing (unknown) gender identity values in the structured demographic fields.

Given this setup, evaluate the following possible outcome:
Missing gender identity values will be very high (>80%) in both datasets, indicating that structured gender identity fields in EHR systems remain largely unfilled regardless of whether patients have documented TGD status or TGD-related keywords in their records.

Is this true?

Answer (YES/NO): NO